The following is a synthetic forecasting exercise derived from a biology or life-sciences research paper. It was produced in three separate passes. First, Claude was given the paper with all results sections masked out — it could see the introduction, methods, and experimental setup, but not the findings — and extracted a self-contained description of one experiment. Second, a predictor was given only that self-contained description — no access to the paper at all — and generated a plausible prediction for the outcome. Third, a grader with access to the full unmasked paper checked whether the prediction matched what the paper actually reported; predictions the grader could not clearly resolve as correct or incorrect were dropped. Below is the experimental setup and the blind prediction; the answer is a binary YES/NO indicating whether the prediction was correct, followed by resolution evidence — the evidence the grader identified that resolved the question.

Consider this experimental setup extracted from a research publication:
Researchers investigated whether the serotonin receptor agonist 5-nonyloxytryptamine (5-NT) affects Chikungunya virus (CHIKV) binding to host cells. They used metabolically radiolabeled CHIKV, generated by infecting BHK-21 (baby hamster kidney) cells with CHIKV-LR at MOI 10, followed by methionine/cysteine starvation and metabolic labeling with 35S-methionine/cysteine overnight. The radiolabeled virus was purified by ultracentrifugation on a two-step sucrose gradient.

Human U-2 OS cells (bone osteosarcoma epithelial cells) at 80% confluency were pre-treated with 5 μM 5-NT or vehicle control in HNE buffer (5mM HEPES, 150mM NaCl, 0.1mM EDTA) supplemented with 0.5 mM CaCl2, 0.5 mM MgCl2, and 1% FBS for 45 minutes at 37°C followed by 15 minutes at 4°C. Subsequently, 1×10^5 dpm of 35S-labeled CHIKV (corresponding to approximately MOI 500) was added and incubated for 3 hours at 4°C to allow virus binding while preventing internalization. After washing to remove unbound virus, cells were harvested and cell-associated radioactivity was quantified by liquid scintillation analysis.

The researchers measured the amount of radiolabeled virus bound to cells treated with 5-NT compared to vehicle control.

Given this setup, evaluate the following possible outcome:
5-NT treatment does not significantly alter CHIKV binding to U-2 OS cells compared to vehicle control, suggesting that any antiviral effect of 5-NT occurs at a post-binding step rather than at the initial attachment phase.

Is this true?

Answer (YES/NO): YES